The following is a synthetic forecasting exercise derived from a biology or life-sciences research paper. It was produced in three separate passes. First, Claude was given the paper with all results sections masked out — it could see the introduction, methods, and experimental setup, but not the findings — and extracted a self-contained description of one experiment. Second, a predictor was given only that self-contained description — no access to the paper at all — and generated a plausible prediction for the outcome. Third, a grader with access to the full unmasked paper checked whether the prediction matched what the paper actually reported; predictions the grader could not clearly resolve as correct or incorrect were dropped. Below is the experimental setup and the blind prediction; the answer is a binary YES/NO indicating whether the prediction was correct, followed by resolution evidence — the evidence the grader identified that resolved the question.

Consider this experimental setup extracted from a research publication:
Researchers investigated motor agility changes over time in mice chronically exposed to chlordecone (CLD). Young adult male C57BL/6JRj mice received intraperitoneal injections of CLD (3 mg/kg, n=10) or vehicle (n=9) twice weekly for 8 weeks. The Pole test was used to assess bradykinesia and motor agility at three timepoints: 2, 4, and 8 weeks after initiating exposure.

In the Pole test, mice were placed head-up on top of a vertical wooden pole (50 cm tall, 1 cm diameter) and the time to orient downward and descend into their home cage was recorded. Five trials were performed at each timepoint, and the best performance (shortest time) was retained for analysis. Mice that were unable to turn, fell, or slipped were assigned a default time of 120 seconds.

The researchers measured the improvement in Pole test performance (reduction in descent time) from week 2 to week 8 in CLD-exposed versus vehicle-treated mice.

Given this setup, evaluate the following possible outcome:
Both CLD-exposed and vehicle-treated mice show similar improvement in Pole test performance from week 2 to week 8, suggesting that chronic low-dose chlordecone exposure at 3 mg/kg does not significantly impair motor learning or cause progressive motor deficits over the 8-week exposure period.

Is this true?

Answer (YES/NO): NO